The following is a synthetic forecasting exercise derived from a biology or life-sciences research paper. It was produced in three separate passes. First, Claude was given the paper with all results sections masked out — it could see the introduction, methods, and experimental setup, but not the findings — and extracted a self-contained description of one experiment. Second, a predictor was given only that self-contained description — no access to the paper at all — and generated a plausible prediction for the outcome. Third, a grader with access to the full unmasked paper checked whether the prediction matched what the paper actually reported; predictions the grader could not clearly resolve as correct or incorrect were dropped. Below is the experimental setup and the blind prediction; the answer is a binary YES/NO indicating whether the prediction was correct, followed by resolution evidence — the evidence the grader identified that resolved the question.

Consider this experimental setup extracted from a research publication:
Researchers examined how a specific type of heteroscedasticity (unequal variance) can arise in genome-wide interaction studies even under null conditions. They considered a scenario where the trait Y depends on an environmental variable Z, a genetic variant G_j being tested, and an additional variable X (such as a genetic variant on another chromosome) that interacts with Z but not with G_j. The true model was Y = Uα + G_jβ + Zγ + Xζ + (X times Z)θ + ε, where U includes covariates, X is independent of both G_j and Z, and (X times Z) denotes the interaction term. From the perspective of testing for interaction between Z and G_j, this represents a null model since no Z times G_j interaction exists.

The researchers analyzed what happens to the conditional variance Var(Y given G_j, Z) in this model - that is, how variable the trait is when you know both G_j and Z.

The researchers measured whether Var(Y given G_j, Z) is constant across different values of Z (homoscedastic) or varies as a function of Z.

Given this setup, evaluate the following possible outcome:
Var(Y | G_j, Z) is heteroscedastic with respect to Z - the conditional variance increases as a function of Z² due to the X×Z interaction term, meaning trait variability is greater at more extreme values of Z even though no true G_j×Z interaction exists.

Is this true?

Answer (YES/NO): YES